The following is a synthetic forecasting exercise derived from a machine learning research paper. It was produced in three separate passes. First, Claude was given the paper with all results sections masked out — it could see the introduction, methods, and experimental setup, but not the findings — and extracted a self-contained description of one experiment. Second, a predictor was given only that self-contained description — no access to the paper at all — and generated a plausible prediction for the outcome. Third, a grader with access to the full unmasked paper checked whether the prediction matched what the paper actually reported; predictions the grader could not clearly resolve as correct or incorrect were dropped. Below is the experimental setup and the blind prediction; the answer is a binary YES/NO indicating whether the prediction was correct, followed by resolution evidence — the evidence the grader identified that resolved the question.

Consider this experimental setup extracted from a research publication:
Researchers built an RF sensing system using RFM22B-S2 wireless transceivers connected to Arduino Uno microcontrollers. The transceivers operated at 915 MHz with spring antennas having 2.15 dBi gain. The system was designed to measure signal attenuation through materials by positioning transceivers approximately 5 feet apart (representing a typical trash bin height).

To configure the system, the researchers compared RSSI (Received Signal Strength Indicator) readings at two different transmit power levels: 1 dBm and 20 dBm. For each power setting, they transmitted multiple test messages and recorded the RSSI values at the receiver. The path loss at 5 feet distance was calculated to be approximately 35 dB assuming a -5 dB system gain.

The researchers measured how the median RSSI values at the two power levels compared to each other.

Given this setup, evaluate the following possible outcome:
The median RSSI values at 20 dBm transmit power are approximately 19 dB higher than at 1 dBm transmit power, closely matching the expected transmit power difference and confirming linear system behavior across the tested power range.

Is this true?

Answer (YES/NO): YES